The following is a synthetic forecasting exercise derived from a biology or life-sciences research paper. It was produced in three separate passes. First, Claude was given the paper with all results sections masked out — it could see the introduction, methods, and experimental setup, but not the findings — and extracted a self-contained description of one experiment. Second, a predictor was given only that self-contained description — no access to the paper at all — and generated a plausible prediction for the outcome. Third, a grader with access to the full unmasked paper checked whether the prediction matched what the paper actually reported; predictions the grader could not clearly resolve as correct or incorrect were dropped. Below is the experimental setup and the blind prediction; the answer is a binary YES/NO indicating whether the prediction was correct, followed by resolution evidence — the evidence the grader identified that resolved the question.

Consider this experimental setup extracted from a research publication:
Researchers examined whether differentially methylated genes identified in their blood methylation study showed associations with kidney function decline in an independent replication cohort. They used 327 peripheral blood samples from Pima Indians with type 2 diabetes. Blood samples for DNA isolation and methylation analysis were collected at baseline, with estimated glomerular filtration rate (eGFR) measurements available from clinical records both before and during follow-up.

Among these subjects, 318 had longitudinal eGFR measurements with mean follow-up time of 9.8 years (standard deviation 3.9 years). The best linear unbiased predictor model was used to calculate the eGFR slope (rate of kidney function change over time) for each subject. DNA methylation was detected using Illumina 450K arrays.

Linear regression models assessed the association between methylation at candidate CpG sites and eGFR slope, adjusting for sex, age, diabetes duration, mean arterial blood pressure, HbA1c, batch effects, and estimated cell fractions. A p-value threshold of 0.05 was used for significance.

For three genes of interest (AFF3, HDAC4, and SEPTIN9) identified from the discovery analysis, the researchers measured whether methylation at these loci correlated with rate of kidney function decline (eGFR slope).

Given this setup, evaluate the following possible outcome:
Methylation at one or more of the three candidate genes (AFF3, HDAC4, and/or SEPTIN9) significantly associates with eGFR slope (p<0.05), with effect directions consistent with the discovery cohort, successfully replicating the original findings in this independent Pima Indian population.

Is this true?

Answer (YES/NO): YES